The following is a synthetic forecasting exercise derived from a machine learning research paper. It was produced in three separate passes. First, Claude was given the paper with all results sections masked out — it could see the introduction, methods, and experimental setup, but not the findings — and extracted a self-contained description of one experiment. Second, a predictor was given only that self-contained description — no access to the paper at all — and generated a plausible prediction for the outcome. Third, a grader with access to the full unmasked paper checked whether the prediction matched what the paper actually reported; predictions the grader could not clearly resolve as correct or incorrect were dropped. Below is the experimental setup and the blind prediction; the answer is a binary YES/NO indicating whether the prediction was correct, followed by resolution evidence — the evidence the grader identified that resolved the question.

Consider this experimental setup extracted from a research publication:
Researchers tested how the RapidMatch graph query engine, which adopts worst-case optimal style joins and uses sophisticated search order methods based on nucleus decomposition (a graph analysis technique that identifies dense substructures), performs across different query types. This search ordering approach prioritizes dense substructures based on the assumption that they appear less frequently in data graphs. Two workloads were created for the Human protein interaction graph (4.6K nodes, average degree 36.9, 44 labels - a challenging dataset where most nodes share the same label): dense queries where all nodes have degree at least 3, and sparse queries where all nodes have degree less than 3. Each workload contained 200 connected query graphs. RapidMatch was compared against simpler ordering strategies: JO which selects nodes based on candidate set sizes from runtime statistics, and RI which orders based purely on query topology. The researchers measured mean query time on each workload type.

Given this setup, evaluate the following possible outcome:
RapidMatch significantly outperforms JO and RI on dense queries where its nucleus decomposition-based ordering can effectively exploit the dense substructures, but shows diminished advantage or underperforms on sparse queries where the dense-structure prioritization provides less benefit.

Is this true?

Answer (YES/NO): NO